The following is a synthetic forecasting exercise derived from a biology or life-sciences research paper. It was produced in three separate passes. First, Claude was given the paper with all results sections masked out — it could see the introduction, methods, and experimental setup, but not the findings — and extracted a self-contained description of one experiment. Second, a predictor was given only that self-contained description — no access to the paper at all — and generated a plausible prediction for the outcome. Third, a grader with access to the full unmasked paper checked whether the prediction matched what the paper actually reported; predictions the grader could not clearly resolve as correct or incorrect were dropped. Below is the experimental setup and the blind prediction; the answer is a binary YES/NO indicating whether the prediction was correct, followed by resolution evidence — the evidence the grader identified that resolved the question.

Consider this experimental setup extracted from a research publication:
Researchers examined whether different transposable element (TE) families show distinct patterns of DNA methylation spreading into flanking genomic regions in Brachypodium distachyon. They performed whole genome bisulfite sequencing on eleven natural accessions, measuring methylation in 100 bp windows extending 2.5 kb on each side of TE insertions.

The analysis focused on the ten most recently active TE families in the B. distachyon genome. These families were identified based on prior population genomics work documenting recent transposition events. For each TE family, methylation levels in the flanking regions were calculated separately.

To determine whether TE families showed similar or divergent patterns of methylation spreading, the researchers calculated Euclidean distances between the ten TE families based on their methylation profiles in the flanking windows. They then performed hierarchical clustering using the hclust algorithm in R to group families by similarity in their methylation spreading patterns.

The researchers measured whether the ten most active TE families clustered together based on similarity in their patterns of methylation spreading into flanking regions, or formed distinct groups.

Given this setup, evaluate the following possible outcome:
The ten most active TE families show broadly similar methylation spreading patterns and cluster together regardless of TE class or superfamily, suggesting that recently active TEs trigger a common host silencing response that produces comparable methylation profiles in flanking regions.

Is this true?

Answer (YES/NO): NO